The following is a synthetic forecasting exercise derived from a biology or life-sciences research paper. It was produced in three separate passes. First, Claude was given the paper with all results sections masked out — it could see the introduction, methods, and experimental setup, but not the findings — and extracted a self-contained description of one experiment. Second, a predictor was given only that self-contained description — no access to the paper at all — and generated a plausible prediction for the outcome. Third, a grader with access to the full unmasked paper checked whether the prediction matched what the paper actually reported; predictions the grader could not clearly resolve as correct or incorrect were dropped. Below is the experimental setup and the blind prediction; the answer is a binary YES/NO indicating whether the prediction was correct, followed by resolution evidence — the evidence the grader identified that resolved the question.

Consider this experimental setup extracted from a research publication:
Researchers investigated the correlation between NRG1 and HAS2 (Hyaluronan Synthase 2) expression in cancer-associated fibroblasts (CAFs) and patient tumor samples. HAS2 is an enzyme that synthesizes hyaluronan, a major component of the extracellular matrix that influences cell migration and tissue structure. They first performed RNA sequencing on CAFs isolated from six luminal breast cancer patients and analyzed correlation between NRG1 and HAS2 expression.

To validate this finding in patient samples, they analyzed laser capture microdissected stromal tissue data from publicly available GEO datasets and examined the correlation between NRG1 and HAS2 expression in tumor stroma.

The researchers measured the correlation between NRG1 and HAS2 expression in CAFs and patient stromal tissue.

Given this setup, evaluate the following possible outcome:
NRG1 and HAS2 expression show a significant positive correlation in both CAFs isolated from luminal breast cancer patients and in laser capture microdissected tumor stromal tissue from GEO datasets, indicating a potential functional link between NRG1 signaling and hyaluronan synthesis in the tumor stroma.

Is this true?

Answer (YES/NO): YES